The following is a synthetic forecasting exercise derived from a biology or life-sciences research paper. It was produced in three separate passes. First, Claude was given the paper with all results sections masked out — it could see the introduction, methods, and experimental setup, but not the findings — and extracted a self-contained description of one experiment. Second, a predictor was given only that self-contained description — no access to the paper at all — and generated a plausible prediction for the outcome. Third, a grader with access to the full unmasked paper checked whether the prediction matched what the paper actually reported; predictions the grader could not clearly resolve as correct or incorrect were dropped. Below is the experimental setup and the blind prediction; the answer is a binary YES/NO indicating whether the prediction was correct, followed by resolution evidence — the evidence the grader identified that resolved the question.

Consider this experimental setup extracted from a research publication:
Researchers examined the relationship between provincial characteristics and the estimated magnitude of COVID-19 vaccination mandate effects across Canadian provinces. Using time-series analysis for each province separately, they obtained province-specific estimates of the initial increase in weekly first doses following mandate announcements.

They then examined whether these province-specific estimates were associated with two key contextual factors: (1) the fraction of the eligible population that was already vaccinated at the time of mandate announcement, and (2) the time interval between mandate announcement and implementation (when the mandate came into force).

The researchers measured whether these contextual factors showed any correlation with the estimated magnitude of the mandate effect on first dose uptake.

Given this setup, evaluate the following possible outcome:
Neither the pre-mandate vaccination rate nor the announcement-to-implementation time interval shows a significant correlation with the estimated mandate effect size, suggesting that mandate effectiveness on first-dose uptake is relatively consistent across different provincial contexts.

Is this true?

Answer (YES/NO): NO